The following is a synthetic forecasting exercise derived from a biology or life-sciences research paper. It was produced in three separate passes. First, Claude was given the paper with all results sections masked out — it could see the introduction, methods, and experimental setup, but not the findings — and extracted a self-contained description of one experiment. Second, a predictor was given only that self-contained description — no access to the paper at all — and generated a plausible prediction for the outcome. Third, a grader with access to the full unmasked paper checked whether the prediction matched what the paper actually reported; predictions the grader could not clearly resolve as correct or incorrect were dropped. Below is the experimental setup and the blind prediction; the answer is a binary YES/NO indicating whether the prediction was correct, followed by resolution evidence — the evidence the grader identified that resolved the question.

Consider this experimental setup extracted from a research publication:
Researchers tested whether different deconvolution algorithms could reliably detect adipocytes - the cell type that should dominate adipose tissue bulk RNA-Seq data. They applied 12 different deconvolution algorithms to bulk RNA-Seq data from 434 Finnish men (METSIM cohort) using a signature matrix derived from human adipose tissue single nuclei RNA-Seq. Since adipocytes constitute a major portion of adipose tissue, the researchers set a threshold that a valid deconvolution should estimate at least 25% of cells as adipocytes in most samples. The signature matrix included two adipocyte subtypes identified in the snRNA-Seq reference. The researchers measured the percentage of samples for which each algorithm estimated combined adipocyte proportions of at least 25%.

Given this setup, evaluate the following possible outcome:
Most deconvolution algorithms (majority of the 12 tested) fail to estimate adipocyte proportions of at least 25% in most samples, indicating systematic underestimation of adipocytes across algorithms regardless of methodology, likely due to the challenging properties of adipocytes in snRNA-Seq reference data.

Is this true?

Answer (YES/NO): YES